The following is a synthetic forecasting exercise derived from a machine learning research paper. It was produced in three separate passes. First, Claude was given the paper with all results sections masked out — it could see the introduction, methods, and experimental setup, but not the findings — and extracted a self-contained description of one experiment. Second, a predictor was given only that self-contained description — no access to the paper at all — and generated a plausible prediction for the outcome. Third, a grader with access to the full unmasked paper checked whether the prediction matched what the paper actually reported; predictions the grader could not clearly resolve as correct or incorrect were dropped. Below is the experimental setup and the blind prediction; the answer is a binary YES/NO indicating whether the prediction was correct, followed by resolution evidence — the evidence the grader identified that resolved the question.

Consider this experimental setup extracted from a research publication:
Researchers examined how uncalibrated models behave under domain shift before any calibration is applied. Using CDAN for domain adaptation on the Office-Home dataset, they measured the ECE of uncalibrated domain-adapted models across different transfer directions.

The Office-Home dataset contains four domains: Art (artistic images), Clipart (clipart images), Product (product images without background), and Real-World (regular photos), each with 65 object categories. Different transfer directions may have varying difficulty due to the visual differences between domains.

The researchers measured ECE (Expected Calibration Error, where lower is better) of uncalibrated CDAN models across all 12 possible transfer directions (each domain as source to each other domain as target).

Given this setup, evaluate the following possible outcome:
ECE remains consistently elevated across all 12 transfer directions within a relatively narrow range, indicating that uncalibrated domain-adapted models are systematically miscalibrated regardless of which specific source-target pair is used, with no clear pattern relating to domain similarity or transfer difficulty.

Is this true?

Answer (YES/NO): NO